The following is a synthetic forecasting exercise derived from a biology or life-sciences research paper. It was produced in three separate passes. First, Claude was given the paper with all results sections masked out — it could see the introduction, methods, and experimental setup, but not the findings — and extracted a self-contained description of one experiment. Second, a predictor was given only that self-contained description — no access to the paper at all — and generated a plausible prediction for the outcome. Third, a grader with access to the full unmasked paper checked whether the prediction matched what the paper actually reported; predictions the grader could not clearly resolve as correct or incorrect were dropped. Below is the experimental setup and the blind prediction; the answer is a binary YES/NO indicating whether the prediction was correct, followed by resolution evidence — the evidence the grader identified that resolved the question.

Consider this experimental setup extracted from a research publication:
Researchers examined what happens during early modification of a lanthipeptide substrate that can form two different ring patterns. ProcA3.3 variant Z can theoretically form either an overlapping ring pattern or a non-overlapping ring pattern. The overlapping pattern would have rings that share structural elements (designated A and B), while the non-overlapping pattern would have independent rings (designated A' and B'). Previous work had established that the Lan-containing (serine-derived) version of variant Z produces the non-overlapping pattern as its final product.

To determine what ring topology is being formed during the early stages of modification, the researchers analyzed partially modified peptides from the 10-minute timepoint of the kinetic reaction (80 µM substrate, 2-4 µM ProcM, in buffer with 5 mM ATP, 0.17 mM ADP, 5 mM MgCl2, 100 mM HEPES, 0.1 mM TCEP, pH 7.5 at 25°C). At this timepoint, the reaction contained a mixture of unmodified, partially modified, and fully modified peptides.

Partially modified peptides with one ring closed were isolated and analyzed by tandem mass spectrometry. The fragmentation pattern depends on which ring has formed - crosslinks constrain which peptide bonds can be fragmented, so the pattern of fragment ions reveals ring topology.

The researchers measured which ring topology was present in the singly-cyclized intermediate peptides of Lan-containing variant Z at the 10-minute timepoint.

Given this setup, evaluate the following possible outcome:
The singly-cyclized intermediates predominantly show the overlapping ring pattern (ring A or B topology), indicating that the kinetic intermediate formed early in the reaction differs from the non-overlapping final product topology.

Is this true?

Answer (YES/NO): NO